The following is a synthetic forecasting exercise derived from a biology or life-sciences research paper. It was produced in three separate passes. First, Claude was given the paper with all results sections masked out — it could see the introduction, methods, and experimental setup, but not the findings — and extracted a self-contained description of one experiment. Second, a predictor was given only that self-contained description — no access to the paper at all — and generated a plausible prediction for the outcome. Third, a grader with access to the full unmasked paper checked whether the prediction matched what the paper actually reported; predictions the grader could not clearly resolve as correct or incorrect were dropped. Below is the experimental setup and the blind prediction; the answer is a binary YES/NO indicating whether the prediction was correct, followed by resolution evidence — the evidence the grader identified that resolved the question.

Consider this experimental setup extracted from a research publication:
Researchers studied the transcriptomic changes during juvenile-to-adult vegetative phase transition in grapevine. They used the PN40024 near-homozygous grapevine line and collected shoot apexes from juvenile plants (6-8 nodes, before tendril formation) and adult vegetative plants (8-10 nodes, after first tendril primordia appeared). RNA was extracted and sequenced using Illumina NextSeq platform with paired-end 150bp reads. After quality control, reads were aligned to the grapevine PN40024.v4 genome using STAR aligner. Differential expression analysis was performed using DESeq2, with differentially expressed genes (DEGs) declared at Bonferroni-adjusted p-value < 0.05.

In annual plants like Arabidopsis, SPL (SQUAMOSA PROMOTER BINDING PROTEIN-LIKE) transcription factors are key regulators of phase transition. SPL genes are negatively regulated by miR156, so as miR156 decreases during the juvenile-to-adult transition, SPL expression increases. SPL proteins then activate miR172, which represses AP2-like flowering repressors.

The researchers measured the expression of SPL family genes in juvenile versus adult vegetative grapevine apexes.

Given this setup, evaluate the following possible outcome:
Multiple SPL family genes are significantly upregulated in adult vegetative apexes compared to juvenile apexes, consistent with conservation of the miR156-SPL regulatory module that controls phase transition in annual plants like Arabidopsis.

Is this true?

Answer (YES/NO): YES